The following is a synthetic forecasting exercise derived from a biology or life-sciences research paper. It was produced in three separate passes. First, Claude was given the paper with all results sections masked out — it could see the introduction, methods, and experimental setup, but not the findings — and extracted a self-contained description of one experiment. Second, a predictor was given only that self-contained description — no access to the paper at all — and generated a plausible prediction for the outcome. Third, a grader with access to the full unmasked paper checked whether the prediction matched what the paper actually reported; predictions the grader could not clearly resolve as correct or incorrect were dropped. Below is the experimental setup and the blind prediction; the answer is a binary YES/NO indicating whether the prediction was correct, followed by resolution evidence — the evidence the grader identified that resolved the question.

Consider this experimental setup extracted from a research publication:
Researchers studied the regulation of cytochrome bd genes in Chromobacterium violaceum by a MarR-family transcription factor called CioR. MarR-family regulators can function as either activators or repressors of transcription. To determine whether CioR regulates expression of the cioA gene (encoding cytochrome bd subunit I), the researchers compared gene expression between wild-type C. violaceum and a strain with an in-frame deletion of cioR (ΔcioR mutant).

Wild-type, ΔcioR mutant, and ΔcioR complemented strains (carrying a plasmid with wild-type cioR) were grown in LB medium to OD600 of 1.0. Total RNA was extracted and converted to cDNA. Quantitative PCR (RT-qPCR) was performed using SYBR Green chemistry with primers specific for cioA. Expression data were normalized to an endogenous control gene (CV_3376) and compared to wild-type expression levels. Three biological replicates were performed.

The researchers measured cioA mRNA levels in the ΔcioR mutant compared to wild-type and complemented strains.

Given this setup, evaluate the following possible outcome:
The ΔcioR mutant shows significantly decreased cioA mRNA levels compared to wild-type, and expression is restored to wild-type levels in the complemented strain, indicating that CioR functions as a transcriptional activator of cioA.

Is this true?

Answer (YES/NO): NO